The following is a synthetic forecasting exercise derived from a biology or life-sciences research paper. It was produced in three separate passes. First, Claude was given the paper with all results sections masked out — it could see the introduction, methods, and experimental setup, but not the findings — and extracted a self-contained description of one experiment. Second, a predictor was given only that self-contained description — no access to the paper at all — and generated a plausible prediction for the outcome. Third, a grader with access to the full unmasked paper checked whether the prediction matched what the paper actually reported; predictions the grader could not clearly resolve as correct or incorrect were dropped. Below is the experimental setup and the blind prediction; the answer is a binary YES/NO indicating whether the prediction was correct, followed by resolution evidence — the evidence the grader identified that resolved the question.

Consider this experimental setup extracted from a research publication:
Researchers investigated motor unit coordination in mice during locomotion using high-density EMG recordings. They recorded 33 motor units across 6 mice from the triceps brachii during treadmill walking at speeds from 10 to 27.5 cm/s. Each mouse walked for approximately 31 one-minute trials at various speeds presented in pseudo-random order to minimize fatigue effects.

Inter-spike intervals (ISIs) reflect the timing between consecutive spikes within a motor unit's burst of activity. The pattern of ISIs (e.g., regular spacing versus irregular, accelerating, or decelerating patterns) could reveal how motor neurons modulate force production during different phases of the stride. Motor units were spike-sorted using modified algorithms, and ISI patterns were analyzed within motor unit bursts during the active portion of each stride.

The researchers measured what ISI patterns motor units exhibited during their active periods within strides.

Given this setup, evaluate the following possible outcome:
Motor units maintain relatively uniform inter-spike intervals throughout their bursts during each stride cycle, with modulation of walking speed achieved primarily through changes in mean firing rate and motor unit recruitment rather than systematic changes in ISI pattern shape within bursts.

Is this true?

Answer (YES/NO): NO